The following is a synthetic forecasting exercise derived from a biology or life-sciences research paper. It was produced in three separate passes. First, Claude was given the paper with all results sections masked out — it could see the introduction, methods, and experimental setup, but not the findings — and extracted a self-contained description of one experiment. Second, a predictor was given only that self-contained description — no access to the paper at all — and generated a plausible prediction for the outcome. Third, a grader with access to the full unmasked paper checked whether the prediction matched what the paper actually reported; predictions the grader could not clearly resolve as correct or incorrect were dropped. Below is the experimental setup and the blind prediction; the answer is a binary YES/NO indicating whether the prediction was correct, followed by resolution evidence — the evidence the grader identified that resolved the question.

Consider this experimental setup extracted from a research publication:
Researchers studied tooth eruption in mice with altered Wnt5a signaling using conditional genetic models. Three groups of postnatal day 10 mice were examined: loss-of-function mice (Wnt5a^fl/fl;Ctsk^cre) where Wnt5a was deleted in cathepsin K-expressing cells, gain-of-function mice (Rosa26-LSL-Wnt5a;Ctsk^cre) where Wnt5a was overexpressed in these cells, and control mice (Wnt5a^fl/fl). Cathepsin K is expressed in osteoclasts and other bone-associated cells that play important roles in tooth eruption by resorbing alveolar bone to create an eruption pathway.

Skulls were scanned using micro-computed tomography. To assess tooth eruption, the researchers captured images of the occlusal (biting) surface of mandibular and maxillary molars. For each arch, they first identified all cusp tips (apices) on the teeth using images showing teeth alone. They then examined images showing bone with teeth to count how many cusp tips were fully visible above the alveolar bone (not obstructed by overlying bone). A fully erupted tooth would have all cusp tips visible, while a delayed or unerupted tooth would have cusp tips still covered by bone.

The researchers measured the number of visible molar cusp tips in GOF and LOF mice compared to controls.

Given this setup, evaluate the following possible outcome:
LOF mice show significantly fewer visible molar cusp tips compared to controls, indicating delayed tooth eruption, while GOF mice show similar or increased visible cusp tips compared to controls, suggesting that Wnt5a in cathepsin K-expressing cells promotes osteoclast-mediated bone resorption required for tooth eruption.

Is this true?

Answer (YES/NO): YES